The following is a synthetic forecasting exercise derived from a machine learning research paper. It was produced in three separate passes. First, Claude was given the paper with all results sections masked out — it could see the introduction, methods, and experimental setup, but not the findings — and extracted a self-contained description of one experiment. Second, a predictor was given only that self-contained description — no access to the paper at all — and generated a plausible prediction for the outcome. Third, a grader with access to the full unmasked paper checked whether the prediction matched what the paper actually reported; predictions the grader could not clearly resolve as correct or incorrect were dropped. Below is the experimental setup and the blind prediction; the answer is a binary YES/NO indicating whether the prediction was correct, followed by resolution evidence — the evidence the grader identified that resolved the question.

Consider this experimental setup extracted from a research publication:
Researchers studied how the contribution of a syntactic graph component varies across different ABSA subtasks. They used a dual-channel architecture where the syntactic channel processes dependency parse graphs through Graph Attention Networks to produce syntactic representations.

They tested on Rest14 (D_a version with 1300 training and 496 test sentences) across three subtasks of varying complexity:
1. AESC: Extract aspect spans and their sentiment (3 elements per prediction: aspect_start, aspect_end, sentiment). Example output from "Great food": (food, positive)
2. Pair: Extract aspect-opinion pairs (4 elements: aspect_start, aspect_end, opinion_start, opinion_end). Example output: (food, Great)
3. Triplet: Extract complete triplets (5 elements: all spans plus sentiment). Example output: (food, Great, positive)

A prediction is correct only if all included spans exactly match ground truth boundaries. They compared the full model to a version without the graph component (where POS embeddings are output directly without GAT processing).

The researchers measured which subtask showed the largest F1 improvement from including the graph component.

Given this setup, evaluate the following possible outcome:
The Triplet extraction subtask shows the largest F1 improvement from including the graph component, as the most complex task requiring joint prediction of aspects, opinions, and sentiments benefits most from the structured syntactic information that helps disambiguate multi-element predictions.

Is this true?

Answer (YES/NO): YES